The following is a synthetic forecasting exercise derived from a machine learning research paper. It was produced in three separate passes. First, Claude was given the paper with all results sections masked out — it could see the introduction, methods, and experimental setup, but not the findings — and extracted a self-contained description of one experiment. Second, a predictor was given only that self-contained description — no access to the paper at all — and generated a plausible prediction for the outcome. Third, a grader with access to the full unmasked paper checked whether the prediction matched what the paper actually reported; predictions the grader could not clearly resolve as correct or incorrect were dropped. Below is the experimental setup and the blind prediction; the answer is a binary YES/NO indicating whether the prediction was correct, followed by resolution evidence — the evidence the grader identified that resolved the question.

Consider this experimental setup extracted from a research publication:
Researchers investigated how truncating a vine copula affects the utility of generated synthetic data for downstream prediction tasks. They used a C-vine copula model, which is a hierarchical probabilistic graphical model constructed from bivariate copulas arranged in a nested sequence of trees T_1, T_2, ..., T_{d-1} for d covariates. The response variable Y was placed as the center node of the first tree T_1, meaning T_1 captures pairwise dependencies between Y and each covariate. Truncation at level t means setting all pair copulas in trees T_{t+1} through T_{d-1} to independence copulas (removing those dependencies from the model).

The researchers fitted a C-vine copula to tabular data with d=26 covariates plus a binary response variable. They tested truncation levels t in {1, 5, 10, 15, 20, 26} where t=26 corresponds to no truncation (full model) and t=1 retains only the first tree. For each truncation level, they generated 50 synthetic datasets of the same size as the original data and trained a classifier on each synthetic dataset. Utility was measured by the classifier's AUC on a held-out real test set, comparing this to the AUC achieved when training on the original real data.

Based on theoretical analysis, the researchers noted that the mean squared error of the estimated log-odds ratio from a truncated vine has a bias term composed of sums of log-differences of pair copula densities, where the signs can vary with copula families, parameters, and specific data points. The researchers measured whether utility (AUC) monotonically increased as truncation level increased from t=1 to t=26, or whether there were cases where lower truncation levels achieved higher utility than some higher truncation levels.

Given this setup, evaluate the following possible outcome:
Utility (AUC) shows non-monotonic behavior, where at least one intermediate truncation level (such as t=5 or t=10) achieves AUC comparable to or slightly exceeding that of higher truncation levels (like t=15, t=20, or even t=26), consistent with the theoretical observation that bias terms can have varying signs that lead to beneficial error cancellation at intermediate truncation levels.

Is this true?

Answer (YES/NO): YES